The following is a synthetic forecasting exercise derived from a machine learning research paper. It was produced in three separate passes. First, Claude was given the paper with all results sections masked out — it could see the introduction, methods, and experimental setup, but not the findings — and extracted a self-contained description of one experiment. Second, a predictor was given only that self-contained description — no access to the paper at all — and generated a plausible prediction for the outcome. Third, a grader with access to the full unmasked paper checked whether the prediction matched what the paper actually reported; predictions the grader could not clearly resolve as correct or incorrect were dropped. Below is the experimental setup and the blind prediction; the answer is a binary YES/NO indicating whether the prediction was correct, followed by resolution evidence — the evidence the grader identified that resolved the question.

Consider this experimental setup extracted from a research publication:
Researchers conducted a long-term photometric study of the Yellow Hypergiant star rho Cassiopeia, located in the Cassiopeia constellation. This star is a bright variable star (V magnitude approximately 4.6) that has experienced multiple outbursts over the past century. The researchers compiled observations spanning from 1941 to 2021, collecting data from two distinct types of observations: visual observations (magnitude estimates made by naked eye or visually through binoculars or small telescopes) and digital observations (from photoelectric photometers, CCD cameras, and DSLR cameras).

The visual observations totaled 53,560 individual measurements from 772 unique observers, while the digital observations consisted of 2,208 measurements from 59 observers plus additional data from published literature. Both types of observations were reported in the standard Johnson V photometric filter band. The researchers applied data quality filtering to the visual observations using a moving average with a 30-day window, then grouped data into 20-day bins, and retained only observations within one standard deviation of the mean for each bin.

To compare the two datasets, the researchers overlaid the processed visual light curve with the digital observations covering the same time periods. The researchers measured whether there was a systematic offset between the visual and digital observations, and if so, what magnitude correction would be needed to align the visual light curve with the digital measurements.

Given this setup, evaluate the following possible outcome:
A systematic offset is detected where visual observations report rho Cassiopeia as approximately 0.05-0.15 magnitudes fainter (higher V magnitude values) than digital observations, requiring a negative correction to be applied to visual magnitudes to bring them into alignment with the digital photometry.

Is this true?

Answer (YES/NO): NO